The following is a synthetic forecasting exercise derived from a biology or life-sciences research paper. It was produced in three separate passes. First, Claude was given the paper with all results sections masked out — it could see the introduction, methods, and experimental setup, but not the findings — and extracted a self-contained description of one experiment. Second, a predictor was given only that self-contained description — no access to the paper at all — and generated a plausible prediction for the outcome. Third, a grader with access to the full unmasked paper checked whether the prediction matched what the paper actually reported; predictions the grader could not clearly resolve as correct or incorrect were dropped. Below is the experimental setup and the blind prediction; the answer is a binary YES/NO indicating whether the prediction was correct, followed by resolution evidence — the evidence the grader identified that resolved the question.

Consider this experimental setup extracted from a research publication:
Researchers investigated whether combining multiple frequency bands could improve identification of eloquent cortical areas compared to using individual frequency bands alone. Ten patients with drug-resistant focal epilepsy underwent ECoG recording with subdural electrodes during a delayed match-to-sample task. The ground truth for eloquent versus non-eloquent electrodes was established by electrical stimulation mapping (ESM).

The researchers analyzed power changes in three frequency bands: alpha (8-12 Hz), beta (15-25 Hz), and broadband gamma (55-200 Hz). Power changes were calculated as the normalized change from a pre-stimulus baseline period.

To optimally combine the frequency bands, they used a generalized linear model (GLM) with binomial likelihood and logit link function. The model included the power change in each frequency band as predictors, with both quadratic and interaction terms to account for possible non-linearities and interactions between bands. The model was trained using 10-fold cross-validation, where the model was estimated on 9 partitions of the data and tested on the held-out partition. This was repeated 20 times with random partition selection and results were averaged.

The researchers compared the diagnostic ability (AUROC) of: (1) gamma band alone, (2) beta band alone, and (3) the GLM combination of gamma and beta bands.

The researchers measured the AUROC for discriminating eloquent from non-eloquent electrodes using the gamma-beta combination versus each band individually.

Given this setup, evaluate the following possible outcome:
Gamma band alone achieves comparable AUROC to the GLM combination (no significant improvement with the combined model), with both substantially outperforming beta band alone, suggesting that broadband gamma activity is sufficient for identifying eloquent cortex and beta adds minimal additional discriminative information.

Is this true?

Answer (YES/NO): NO